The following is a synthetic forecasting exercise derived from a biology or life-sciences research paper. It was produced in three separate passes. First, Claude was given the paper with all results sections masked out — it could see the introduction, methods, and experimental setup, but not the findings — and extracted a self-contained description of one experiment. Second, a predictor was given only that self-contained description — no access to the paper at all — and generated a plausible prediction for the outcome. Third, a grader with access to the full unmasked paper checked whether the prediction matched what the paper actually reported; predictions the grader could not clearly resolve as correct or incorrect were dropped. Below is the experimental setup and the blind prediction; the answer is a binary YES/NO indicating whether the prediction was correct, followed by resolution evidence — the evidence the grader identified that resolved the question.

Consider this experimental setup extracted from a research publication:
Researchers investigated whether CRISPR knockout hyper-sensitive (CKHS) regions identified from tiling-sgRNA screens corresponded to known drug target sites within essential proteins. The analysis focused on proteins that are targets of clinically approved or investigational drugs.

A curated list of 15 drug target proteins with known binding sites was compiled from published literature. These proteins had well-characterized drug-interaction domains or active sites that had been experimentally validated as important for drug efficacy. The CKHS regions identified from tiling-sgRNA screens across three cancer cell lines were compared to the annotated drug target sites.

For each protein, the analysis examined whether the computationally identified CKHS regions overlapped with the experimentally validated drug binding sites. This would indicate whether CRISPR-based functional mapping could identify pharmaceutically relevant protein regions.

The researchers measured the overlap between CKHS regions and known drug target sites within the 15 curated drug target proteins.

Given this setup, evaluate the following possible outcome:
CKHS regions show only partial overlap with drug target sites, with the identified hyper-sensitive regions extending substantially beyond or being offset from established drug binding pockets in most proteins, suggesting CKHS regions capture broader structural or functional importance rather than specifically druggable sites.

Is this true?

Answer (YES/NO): NO